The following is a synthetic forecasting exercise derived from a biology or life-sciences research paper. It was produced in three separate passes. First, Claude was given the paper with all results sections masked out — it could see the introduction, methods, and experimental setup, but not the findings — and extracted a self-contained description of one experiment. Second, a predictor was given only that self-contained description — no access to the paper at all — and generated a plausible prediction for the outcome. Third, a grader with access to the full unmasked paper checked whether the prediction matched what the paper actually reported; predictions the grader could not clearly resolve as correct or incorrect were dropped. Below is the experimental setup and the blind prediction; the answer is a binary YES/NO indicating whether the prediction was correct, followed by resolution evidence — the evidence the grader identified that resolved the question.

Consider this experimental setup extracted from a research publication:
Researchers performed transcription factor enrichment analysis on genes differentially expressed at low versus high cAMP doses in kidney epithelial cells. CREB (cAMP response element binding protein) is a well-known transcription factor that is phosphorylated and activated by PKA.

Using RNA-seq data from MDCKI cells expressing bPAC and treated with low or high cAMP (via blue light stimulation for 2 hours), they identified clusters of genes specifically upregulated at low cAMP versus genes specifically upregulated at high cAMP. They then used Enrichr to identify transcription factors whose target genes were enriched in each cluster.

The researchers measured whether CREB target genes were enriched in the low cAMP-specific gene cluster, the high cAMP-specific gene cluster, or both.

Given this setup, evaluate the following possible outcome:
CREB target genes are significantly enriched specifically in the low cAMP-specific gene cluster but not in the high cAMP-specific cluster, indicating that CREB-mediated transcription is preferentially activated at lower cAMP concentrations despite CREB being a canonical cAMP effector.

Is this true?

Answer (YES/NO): YES